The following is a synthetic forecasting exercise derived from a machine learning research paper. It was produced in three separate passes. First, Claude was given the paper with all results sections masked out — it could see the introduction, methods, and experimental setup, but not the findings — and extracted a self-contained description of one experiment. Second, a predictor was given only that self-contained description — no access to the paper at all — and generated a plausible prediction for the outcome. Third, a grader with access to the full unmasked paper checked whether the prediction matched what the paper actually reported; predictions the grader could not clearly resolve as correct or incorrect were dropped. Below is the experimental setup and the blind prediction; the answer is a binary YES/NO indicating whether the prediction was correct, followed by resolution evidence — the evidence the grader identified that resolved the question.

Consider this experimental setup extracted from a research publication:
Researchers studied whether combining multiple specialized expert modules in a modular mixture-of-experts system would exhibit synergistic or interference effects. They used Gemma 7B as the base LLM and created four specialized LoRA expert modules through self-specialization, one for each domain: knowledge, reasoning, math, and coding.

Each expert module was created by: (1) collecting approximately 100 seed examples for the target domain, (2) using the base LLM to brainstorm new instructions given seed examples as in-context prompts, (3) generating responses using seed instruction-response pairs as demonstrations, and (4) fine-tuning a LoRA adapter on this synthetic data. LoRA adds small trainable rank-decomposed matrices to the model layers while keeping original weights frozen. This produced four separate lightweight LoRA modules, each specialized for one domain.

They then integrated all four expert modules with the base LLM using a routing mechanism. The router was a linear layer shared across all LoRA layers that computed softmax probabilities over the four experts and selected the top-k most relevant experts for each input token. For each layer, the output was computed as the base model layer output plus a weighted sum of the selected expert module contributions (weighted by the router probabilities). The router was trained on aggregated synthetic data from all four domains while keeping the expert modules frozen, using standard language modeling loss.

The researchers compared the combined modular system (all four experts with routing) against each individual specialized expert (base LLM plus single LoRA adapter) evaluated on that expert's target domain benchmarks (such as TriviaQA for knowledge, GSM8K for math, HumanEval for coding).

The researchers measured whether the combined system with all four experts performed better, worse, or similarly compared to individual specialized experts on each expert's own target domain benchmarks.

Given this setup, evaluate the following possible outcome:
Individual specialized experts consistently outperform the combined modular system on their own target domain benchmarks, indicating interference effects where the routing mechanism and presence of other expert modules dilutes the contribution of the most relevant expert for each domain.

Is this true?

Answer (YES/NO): NO